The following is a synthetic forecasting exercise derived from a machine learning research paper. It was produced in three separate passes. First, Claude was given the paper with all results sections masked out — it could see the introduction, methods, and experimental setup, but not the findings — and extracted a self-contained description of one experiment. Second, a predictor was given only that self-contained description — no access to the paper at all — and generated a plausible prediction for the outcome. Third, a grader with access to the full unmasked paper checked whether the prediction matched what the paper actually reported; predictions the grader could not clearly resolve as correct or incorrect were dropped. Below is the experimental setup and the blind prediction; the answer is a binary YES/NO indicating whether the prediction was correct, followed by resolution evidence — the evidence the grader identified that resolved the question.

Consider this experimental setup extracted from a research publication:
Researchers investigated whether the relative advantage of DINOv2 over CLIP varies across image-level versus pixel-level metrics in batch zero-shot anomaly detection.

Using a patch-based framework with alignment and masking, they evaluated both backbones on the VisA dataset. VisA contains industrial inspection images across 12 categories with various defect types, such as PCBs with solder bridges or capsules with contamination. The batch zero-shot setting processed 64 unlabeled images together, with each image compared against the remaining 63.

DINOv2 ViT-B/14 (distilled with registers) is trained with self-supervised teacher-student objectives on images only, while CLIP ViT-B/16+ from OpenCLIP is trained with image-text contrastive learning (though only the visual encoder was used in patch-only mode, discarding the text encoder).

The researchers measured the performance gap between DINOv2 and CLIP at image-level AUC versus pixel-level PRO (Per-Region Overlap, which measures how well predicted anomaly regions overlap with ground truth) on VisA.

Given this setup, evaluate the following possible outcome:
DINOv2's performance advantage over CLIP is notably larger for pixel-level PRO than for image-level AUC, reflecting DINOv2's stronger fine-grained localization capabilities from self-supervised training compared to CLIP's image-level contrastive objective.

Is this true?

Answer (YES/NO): YES